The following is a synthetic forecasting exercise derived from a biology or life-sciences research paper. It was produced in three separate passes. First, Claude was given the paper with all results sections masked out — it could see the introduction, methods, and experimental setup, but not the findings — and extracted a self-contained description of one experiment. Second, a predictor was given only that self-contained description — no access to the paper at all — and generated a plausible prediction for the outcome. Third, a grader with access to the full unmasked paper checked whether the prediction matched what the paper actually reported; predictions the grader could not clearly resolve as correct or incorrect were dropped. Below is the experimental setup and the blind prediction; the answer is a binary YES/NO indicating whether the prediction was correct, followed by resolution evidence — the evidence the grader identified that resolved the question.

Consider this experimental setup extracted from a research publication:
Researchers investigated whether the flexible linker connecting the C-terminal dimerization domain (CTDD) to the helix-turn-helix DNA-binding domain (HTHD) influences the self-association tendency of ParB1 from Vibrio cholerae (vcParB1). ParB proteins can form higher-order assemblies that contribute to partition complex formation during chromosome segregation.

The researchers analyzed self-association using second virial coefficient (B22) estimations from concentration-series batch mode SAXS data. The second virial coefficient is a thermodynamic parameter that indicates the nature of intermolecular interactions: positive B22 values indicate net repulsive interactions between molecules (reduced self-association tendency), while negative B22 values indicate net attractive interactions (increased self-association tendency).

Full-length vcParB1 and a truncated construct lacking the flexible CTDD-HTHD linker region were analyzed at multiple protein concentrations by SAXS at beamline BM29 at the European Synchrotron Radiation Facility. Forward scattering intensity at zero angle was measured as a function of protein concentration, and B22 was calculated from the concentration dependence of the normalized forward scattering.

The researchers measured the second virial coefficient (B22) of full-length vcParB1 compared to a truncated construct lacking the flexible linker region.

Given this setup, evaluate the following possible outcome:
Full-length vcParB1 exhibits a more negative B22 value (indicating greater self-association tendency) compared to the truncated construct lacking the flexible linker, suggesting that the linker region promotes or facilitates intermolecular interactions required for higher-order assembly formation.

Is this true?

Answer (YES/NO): NO